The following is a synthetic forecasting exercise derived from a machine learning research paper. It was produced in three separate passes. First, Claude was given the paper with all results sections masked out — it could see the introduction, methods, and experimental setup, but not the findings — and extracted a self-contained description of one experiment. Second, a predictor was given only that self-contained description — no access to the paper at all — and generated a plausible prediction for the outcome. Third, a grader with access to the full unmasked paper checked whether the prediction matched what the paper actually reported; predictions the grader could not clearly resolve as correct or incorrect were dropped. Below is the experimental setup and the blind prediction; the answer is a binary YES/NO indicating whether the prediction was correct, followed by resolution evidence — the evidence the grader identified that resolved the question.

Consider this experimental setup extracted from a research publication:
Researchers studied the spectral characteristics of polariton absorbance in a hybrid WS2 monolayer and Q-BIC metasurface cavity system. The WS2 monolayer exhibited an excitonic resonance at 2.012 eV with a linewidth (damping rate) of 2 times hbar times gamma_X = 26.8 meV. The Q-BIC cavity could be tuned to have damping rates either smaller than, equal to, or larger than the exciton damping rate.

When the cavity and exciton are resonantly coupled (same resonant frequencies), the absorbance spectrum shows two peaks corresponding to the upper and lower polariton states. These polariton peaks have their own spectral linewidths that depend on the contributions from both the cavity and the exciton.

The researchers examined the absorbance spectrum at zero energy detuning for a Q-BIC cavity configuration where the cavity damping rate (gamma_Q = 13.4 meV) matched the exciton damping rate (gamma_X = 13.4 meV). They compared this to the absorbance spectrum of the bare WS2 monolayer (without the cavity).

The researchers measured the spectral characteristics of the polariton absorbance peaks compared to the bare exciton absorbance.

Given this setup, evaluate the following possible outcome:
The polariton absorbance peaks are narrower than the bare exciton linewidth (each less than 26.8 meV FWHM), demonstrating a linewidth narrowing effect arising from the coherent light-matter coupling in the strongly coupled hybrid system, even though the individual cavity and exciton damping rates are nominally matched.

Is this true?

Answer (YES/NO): NO